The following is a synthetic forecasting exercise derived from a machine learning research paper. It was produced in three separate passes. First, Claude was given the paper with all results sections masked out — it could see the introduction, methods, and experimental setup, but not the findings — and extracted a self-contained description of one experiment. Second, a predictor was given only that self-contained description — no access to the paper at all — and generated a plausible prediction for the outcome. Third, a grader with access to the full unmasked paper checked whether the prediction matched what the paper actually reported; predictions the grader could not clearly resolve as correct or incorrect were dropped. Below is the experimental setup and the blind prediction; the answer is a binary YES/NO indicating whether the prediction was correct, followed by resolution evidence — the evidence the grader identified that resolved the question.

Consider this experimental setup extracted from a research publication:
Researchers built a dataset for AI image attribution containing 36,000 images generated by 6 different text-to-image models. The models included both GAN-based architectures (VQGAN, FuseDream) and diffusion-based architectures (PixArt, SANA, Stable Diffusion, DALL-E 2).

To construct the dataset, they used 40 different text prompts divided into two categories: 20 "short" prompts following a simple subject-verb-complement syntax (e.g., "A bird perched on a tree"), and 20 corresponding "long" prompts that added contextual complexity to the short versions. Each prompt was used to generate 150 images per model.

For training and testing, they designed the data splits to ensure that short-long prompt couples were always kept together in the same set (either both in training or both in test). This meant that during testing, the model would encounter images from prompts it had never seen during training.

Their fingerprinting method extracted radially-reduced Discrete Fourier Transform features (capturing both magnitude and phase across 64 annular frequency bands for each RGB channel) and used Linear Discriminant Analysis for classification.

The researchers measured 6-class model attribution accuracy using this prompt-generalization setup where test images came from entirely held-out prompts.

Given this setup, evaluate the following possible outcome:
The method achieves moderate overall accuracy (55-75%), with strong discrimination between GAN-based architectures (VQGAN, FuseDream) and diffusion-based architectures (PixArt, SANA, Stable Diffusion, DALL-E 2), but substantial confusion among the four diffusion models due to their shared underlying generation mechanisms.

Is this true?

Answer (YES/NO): NO